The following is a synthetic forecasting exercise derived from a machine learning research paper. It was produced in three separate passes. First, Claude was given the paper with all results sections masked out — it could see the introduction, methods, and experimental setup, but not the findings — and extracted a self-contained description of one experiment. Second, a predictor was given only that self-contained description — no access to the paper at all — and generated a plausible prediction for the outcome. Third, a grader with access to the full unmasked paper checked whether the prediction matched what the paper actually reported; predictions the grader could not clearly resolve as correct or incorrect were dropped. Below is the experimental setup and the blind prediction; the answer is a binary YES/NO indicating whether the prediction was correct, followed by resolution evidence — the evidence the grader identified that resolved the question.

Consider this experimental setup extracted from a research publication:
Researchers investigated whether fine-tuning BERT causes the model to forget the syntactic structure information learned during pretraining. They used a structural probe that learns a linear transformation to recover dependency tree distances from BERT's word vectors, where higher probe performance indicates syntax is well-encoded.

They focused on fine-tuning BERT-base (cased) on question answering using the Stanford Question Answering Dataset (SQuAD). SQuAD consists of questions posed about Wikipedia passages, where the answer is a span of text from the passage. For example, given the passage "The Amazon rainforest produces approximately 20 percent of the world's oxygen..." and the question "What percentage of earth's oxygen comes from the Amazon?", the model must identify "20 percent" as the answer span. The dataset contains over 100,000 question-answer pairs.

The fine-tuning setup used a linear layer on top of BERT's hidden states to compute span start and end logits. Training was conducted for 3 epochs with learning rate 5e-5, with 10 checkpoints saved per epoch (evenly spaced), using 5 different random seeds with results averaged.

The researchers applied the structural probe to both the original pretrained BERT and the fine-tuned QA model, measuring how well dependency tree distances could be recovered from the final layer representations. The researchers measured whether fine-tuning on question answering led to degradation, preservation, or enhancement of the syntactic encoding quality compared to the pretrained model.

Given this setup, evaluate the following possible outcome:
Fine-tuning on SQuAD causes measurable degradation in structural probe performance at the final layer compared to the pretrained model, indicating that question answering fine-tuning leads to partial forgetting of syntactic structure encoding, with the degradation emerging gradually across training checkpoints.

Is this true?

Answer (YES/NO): NO